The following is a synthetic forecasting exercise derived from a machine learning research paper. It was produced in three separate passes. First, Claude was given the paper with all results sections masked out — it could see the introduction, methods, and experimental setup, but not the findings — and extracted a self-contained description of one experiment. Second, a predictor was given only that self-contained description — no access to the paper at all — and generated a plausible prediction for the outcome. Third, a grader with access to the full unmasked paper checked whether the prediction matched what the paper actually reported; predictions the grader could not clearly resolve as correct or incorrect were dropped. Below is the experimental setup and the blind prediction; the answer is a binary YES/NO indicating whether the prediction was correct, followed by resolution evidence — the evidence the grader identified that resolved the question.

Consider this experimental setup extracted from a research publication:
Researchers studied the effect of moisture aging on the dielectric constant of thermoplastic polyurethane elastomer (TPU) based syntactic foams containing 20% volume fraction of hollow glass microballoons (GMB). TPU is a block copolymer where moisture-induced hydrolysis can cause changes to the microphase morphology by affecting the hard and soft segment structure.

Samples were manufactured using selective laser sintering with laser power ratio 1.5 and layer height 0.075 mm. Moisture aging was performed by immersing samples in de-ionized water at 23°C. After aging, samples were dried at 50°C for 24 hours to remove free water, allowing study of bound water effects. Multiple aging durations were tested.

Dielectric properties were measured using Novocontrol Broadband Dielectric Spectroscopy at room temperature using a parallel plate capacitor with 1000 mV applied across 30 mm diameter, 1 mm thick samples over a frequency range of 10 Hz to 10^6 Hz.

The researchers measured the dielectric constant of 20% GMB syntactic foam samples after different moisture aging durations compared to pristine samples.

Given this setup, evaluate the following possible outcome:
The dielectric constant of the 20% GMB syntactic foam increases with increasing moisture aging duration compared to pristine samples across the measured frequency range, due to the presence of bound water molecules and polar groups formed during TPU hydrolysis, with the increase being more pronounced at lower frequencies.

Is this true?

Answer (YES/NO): NO